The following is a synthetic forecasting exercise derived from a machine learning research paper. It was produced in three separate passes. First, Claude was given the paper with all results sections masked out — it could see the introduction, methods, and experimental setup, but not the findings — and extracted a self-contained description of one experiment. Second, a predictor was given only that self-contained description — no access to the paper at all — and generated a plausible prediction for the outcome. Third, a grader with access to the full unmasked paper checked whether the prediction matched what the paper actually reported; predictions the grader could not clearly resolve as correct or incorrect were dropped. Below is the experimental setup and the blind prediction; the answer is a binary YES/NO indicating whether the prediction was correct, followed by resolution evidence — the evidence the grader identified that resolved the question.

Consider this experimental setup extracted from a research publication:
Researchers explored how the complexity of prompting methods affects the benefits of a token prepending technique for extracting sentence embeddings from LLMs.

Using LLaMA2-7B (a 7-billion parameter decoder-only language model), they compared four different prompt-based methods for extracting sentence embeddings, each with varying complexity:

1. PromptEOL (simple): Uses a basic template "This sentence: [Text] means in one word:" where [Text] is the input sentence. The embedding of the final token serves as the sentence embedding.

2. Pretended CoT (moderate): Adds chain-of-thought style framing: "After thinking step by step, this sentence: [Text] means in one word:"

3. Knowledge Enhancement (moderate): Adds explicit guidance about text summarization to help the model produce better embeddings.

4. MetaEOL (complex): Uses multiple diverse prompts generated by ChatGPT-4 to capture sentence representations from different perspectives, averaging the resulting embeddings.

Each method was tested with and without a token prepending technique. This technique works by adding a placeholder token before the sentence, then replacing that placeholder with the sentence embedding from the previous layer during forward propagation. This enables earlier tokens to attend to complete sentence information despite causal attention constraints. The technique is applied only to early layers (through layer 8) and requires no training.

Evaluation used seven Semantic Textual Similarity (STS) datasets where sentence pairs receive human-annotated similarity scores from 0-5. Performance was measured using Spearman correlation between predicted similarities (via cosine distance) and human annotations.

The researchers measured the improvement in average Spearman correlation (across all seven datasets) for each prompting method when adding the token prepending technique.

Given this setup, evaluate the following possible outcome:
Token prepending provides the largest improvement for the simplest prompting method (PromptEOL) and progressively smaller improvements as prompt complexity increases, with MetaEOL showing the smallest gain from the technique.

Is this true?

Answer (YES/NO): NO